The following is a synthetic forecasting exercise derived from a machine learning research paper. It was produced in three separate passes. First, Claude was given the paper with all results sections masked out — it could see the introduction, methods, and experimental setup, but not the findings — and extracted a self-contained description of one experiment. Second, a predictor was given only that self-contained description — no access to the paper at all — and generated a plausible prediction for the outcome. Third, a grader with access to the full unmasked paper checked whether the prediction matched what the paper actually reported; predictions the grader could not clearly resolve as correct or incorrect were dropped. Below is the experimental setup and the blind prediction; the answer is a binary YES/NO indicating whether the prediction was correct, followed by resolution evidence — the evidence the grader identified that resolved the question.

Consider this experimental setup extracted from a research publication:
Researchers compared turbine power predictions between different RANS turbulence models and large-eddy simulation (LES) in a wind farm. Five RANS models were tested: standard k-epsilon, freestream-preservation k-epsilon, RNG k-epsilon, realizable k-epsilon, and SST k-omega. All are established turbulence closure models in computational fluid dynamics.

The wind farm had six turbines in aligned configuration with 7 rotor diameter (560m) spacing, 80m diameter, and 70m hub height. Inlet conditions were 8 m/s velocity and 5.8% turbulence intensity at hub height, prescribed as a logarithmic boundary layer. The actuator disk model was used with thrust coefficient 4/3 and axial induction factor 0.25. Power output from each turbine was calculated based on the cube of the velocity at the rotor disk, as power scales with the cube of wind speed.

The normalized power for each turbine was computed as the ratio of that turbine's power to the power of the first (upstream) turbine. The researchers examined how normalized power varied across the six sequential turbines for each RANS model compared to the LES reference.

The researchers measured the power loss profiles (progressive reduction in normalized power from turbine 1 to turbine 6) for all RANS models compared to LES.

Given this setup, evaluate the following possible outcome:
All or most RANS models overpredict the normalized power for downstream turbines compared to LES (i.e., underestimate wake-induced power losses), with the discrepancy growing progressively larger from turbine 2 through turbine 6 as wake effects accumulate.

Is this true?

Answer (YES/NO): NO